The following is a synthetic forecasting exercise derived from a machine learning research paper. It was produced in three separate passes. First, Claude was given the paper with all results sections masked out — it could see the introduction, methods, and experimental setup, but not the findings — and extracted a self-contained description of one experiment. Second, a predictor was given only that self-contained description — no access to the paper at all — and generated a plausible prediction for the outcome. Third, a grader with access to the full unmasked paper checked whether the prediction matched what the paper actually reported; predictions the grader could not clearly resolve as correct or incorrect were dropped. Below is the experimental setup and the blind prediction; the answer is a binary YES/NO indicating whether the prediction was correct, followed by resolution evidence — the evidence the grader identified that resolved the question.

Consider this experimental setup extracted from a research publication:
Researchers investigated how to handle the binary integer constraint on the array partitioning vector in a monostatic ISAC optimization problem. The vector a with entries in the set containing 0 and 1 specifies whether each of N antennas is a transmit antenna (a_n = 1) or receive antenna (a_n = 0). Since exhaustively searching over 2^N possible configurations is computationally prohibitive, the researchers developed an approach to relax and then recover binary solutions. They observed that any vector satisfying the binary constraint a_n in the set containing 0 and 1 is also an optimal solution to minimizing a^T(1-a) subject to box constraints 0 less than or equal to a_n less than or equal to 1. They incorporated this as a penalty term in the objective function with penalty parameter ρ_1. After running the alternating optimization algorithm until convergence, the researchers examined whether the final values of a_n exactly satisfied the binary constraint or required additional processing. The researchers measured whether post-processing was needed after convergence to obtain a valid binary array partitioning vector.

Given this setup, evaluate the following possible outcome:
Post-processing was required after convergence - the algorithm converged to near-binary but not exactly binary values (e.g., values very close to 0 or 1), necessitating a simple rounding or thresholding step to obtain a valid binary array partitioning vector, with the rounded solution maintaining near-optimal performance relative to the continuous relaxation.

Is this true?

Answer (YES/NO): YES